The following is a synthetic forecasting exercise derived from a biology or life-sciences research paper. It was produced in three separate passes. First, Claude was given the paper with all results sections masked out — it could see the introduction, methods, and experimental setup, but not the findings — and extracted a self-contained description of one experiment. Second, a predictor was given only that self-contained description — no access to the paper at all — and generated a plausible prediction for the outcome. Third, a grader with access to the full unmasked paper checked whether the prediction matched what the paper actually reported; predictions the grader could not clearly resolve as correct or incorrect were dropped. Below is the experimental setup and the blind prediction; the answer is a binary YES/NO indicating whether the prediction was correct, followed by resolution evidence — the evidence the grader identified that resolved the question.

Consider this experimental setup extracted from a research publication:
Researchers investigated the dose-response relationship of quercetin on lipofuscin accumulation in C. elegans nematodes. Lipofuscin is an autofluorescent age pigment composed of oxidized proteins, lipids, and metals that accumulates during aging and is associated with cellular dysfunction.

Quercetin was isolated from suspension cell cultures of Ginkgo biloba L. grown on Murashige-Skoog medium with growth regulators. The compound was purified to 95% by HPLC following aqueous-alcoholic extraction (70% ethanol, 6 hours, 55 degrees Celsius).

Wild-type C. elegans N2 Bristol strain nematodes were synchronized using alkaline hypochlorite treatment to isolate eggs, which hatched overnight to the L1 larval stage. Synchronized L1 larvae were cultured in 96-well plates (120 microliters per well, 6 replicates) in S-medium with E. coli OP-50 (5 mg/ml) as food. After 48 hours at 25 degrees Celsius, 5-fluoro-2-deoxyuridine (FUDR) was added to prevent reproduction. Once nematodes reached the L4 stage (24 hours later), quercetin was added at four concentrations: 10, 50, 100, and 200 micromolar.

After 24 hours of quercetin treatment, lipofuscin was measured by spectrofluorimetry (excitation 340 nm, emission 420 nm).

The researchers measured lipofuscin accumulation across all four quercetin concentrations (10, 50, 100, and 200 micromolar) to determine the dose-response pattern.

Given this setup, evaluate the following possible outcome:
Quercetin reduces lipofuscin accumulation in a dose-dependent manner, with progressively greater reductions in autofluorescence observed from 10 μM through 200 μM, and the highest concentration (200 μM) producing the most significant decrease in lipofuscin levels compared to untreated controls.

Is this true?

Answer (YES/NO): NO